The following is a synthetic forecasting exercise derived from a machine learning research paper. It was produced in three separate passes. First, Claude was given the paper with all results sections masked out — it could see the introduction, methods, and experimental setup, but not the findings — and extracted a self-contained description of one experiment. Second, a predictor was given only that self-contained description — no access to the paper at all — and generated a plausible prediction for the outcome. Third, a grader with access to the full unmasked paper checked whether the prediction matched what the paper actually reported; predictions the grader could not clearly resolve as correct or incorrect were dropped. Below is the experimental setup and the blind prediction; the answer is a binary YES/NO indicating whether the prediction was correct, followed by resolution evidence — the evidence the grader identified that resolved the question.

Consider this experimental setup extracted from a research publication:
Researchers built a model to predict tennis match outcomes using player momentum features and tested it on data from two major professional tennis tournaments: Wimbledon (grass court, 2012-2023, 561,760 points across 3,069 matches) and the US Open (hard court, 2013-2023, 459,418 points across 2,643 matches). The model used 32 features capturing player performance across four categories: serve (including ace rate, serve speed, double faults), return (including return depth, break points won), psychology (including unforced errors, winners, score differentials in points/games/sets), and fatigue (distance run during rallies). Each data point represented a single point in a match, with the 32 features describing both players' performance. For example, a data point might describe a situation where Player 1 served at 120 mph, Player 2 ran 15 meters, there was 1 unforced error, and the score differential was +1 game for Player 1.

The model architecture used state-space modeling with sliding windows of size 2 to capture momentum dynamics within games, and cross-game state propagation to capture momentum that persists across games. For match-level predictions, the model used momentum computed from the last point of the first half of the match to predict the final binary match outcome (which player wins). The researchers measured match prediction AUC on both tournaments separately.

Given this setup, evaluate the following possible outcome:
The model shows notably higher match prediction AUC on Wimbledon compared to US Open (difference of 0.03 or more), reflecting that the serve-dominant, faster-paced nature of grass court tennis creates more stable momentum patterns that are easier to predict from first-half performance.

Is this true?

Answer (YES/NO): NO